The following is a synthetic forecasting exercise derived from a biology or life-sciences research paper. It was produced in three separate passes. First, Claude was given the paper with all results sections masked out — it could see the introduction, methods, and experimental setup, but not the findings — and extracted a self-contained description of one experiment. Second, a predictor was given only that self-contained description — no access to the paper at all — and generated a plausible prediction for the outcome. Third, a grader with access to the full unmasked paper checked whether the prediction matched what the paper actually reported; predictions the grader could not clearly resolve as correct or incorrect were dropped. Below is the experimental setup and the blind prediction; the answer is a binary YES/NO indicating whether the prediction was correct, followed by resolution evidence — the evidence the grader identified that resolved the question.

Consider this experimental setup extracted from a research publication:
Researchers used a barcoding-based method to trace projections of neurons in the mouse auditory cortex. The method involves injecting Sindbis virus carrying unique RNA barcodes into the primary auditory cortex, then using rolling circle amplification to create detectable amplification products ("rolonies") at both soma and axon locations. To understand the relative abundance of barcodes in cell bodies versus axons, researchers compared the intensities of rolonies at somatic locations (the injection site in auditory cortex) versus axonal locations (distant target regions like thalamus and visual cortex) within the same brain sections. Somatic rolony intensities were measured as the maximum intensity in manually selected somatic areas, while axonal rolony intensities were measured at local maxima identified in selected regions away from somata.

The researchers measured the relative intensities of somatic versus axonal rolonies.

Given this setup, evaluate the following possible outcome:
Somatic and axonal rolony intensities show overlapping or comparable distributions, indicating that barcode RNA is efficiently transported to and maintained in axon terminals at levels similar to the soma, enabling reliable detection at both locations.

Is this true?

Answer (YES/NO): NO